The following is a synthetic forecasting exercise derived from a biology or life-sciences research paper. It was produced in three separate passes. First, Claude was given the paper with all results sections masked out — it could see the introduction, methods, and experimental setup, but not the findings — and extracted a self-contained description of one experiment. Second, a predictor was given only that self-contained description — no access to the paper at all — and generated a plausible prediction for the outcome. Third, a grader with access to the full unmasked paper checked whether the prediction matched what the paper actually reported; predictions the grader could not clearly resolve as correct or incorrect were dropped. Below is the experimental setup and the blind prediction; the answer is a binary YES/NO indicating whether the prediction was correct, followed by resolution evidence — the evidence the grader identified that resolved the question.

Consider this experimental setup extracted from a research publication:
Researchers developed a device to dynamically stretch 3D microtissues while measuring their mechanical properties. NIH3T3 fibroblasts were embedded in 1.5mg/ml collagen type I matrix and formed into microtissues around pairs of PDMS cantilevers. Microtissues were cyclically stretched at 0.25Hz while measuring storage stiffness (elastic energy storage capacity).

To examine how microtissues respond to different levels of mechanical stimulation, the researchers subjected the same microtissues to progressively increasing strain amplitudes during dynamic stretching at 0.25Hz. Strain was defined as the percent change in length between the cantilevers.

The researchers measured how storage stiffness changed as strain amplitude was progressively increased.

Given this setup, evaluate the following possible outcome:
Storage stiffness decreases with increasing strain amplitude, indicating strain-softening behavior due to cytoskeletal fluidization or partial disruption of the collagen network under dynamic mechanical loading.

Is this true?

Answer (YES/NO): NO